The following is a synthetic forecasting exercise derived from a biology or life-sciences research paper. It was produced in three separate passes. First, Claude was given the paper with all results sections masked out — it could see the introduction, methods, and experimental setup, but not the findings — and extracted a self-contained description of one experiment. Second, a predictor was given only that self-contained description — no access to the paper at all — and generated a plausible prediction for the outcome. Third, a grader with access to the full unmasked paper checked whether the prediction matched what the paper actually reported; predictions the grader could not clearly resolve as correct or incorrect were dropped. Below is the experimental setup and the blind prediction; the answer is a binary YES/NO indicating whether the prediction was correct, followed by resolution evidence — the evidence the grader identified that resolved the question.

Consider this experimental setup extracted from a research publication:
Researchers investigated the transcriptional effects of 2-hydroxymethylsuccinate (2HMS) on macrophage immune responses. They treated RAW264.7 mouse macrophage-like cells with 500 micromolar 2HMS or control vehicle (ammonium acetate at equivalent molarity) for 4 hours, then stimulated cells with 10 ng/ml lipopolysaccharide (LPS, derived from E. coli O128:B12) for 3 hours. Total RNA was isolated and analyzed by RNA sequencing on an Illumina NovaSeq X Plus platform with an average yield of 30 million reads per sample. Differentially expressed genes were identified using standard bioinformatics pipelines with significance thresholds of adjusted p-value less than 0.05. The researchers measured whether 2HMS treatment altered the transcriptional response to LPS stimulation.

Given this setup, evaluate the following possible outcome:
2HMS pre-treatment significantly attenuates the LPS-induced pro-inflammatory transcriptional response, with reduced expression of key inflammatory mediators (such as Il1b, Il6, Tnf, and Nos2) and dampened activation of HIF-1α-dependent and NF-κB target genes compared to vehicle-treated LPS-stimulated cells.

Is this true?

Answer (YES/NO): NO